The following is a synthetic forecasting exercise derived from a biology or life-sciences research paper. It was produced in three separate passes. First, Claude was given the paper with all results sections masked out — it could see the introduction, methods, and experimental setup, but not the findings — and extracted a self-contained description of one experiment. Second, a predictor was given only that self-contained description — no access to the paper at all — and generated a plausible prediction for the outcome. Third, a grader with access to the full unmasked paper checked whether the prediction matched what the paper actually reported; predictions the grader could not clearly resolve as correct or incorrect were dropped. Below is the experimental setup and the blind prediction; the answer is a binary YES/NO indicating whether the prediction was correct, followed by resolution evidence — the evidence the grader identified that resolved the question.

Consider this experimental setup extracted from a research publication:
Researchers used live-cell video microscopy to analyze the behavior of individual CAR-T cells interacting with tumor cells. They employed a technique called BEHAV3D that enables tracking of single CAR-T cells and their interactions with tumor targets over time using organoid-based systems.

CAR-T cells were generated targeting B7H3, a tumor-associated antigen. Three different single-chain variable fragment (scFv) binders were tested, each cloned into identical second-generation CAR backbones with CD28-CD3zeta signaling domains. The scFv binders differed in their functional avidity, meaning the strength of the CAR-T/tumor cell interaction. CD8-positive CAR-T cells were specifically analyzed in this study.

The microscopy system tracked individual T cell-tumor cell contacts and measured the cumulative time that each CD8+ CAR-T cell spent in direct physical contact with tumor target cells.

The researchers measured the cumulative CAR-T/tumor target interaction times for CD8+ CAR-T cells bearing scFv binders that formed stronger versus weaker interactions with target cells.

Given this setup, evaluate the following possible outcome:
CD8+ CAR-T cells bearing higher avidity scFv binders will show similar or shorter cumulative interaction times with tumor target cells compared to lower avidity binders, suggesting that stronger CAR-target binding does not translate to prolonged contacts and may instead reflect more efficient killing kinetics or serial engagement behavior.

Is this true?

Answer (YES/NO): NO